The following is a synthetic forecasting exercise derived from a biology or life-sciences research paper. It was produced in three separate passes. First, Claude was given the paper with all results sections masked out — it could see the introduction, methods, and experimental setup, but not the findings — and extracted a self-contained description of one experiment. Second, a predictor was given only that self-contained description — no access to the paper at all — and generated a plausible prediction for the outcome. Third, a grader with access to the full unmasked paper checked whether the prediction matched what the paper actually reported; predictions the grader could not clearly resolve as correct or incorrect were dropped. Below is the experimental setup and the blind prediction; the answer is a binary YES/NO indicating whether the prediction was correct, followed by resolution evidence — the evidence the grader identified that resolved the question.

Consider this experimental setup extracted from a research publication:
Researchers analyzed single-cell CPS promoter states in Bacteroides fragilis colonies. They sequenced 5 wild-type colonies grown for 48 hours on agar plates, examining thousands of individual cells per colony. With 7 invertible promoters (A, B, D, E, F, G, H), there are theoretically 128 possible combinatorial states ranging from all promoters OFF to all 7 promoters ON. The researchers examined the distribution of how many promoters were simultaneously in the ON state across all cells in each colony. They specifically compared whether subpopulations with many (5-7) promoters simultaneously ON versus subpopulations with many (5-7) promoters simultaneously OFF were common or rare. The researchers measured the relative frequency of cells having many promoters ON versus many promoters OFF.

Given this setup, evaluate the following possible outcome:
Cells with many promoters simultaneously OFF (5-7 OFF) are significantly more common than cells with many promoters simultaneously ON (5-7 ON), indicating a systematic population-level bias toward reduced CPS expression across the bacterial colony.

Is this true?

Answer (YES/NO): YES